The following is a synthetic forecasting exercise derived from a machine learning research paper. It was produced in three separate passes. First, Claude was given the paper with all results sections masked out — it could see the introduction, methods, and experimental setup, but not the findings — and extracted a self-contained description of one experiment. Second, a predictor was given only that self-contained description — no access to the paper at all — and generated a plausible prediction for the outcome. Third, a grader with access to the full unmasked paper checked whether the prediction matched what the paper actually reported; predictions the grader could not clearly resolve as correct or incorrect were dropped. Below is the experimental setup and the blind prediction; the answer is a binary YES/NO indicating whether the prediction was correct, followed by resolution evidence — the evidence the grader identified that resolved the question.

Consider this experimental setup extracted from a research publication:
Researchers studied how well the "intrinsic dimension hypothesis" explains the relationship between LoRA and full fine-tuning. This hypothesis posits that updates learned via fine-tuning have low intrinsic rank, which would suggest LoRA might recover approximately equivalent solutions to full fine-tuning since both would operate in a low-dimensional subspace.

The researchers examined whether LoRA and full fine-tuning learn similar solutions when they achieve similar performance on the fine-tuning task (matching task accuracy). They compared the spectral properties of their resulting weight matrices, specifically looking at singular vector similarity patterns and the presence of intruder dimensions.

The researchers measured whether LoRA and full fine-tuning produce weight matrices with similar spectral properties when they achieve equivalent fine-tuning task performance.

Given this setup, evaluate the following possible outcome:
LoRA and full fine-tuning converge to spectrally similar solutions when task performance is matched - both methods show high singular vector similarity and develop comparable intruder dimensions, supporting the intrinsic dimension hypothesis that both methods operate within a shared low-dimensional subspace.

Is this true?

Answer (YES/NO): NO